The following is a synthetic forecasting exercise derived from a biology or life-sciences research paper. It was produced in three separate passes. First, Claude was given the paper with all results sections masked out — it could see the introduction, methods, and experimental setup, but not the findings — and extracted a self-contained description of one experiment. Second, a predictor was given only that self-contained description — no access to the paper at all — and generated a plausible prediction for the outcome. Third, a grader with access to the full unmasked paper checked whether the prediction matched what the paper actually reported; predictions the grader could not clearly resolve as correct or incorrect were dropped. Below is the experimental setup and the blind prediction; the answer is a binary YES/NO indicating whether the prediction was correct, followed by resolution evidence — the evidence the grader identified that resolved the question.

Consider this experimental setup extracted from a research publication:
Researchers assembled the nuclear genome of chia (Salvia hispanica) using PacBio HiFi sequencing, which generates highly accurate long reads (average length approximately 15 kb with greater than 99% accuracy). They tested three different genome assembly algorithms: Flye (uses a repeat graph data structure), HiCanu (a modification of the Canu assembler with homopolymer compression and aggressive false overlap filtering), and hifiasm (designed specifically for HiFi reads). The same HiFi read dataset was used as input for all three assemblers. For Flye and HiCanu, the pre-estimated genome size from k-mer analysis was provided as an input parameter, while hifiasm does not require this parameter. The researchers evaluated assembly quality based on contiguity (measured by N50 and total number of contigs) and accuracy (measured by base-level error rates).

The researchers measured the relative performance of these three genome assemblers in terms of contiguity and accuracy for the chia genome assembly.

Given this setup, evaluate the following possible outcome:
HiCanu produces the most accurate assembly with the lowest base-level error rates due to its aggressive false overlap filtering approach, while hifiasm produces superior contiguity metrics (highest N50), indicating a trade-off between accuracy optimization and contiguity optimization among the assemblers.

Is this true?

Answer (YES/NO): NO